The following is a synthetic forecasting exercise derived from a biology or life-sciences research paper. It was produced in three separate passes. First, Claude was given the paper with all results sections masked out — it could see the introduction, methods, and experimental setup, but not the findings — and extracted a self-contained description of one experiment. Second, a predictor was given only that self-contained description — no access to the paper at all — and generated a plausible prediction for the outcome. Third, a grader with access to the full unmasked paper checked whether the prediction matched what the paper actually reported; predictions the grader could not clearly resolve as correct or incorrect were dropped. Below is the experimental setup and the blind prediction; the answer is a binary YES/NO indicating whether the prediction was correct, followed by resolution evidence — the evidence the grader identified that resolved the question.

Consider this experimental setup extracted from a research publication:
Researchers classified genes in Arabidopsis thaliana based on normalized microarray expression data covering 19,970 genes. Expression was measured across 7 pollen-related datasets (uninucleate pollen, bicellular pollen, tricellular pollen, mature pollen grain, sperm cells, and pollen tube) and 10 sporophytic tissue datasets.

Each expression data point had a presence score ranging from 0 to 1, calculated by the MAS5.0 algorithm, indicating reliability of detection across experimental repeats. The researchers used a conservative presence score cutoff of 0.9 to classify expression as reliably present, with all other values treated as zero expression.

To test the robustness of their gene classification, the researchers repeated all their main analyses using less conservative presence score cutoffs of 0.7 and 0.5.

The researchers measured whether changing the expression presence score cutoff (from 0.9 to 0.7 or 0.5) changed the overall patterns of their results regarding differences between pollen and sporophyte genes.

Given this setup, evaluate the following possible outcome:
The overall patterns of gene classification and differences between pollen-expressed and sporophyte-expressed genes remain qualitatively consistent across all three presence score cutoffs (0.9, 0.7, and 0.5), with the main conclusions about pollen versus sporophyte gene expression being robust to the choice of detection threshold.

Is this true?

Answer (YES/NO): YES